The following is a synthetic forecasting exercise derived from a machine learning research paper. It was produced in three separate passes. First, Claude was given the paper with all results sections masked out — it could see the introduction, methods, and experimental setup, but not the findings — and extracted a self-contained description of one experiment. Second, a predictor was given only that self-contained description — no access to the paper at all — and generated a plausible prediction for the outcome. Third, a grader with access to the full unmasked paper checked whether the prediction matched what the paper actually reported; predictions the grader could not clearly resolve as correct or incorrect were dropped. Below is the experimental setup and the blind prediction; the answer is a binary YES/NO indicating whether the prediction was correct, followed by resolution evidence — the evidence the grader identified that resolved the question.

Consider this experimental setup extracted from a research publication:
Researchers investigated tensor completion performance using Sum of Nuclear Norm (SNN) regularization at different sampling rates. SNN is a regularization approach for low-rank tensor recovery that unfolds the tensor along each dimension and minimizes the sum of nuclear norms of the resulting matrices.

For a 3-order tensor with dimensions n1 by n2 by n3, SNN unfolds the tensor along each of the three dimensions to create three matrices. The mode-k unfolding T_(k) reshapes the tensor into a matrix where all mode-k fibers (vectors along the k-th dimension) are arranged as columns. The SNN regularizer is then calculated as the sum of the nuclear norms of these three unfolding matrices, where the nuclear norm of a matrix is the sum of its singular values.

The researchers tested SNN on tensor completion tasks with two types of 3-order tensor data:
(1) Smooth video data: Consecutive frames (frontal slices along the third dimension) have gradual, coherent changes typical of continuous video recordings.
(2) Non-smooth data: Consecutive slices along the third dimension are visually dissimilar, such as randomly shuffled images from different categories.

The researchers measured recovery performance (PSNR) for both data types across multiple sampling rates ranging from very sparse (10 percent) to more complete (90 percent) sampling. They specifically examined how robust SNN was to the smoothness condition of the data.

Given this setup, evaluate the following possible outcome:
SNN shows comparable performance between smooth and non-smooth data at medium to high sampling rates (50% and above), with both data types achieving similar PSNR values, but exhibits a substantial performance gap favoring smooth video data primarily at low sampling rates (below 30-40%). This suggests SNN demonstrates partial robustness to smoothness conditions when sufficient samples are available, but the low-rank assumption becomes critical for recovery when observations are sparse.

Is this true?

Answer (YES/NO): NO